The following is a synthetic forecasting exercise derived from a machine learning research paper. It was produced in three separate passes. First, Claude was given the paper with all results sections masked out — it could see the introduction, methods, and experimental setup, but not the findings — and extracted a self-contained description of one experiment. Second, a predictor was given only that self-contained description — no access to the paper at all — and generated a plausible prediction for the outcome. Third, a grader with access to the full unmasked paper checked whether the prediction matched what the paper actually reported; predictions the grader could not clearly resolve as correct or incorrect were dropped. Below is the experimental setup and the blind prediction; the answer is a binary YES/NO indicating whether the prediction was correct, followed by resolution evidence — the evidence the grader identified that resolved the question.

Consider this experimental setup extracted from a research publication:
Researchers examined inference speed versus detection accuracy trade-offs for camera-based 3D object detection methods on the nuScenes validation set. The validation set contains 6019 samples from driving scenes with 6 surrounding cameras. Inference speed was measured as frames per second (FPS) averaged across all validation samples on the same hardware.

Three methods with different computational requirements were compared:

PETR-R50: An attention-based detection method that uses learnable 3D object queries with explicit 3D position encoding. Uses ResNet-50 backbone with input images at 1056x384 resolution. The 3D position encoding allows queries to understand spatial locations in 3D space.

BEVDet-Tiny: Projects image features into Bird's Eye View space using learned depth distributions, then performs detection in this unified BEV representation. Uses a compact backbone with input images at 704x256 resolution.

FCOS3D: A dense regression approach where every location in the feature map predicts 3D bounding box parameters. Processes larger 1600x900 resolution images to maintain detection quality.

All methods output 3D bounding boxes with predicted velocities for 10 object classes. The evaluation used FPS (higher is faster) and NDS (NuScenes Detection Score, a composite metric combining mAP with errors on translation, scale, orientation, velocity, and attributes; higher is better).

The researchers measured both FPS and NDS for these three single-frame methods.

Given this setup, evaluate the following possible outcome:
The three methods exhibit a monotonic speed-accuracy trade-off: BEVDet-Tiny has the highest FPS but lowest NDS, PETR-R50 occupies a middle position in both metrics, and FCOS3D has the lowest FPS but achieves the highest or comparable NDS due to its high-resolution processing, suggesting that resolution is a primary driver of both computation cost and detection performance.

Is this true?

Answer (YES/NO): NO